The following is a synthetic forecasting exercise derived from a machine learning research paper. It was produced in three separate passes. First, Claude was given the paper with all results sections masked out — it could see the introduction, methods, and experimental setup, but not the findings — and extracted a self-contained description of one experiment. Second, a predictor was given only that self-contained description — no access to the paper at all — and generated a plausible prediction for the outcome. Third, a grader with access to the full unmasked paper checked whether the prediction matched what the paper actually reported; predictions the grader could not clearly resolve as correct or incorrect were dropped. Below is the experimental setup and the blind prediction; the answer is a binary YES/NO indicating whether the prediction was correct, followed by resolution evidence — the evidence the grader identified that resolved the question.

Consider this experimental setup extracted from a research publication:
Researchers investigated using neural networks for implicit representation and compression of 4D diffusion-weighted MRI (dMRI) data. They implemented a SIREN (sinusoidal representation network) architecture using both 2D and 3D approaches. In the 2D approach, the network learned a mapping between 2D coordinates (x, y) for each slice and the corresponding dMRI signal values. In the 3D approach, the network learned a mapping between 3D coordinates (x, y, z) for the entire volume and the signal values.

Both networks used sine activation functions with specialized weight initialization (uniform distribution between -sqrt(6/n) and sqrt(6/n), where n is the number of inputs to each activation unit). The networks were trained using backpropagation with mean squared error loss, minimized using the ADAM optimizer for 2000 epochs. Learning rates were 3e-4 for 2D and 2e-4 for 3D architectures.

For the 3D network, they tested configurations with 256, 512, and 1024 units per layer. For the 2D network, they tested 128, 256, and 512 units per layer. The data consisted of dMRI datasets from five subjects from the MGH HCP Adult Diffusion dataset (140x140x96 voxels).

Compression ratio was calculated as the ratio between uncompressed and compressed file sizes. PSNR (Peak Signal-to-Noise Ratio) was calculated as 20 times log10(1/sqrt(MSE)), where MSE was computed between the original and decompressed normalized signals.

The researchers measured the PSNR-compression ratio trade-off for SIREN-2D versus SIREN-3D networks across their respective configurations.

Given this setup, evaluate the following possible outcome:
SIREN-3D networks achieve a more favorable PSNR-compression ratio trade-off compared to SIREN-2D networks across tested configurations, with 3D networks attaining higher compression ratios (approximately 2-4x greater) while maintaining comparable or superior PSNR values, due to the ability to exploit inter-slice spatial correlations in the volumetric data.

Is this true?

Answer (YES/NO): NO